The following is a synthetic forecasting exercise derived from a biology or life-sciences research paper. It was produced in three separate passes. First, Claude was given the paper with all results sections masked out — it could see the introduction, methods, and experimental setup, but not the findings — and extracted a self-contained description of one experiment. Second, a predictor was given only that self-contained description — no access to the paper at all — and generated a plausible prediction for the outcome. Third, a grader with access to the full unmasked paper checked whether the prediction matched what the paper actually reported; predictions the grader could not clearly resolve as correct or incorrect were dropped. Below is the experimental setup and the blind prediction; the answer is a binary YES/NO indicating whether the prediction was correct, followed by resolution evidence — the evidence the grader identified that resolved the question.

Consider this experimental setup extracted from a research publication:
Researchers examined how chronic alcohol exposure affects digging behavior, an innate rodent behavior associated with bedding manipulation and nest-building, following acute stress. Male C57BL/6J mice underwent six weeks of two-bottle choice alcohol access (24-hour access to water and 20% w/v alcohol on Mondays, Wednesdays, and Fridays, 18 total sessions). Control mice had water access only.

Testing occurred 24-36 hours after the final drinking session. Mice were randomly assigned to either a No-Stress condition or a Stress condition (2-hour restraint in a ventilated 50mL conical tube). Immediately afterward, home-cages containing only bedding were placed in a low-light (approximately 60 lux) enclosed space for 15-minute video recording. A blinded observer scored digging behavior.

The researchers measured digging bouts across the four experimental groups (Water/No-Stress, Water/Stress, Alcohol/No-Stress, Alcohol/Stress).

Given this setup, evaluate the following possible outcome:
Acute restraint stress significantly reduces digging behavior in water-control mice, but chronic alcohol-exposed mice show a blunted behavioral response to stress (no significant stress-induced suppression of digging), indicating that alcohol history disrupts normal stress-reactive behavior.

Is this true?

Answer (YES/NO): NO